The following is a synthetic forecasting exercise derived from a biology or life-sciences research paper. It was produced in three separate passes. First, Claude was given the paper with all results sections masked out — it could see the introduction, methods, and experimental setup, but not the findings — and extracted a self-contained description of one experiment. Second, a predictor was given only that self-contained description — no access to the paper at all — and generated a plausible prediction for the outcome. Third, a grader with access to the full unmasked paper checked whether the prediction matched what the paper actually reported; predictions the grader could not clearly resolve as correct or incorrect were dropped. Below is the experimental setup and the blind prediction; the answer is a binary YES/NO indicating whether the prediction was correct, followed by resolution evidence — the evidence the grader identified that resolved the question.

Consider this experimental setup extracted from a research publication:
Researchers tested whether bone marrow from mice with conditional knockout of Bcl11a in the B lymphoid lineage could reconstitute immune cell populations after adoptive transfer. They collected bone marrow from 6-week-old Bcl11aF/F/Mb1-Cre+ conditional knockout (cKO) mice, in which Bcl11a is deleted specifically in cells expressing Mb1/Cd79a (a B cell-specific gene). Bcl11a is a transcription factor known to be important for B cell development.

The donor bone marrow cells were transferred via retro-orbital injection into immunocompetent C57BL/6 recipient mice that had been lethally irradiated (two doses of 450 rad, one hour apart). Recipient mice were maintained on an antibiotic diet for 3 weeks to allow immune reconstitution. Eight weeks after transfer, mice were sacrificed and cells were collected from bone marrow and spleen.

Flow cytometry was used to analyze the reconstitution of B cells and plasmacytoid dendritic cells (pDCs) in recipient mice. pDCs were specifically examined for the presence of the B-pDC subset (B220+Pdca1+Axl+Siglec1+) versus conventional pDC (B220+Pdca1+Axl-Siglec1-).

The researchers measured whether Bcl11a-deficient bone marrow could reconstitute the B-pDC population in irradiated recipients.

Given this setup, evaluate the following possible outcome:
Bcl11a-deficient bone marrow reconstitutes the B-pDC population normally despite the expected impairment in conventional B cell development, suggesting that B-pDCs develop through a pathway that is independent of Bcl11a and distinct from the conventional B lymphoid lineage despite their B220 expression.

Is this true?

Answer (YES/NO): NO